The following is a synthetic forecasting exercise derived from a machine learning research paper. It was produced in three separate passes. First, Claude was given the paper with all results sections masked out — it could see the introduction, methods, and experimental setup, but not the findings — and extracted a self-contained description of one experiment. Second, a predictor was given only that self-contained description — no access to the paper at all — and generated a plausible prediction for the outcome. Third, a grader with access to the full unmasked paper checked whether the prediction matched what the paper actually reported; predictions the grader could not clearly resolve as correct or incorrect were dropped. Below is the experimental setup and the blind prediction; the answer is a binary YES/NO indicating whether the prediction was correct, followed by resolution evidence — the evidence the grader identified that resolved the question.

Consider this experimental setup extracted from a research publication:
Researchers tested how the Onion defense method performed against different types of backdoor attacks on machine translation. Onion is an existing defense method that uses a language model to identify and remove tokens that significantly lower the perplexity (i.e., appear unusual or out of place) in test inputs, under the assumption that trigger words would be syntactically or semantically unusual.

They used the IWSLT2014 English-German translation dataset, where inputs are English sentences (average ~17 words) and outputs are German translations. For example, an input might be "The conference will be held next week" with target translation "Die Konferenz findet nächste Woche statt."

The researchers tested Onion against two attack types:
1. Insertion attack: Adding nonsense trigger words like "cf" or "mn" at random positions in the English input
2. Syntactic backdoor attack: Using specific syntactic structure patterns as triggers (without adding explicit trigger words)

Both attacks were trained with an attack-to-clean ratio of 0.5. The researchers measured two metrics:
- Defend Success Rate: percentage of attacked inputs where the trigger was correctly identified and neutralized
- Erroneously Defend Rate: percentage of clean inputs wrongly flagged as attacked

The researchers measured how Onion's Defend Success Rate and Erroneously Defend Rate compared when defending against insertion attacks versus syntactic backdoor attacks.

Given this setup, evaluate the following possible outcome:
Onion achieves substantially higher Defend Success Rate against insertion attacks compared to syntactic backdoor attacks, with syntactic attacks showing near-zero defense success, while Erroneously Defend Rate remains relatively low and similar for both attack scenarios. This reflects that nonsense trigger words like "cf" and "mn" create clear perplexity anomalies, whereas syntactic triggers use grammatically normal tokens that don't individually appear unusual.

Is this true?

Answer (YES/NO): NO